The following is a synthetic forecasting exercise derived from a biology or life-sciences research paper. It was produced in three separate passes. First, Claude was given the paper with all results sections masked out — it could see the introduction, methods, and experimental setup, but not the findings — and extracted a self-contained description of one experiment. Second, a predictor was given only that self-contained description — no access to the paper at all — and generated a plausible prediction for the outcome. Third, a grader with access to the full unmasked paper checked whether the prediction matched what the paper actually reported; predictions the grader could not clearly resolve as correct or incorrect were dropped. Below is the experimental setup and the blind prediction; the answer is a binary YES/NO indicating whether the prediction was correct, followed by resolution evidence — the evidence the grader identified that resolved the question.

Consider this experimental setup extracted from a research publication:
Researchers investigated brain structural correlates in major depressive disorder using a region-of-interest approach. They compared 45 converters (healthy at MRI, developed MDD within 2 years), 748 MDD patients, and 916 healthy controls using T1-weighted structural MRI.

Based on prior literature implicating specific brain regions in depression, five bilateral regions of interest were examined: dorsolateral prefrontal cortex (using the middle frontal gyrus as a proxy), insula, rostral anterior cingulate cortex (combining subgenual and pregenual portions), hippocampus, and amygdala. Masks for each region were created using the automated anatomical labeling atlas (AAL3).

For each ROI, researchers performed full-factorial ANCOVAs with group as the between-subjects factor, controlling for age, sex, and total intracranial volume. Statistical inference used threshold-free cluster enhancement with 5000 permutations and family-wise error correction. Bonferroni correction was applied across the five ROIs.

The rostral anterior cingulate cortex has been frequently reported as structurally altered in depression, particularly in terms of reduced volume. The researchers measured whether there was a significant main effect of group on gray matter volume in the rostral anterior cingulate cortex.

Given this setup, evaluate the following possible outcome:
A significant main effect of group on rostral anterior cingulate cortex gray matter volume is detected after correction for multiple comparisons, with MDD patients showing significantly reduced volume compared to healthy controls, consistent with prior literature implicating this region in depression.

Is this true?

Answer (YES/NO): NO